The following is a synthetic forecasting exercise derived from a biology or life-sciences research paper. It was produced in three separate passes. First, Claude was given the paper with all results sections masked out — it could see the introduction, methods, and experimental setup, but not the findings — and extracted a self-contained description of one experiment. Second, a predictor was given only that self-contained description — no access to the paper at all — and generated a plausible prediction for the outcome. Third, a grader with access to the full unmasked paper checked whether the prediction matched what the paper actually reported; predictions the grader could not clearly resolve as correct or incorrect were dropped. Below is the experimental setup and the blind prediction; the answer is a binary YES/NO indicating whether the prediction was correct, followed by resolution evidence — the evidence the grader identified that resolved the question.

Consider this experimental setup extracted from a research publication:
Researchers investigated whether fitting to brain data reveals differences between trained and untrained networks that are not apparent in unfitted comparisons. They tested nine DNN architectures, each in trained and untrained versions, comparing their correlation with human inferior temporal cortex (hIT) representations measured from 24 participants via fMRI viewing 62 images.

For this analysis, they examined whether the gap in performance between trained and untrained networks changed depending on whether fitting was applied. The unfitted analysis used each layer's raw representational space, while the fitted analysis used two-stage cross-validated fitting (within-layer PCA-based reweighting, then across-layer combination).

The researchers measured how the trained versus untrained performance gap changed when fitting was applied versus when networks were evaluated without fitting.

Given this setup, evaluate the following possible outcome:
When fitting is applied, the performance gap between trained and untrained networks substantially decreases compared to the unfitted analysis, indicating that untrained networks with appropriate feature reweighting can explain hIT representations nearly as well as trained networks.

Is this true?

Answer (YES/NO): NO